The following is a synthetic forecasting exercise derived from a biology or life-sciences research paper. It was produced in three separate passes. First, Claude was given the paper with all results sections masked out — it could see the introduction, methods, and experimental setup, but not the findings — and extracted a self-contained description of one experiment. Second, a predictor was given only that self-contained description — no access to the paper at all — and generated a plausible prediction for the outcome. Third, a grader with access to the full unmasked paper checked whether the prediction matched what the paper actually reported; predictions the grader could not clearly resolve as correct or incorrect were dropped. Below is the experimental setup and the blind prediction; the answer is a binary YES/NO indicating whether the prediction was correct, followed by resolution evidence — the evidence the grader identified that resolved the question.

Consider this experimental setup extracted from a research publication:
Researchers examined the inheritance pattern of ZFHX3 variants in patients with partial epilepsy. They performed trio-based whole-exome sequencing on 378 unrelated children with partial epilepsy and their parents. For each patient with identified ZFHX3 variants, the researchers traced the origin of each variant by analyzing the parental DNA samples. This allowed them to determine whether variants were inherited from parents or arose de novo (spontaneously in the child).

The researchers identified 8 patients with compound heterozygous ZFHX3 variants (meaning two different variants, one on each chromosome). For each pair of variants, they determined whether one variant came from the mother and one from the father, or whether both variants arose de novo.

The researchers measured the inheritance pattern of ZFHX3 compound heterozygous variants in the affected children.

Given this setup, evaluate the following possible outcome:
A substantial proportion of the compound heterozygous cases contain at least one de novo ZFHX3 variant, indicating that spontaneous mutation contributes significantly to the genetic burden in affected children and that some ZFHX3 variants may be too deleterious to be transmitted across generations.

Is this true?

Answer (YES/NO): NO